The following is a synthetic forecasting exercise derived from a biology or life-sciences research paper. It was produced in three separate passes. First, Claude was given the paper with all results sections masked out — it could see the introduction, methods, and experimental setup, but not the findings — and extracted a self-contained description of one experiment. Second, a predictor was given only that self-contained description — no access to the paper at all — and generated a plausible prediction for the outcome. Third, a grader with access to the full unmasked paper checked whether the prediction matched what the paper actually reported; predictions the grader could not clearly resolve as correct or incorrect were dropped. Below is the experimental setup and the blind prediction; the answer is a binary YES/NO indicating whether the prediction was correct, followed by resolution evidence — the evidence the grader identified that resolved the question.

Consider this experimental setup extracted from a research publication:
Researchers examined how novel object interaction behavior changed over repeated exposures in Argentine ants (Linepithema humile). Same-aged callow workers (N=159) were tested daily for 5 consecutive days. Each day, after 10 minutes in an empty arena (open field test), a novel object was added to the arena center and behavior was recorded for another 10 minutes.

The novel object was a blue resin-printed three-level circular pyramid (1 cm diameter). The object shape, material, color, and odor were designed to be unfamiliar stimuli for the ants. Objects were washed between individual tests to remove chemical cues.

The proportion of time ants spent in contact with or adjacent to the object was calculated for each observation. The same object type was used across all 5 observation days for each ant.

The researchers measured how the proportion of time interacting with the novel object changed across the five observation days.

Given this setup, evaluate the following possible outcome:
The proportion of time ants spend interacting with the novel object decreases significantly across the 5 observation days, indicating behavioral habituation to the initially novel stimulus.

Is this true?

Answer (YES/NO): NO